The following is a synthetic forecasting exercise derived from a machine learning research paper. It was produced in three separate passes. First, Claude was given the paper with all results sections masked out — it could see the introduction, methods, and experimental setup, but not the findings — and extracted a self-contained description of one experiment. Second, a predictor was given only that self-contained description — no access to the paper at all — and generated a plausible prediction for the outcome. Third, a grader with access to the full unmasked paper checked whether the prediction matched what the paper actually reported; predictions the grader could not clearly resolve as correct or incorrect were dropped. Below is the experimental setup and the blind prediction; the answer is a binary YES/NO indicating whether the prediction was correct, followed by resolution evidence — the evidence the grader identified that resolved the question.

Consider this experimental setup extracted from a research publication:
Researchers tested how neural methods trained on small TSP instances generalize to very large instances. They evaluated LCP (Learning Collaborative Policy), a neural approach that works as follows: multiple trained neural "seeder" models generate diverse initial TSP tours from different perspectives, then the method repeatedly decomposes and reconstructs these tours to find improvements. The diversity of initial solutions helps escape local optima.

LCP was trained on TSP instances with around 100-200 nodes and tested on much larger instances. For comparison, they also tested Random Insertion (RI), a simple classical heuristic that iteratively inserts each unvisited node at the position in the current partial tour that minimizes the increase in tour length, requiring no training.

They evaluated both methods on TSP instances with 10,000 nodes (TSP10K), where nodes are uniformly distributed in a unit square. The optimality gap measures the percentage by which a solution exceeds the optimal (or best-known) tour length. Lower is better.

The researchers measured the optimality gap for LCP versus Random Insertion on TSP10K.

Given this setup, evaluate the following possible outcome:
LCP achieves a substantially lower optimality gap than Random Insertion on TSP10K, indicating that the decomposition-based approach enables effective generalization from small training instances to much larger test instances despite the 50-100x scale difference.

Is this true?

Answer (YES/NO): NO